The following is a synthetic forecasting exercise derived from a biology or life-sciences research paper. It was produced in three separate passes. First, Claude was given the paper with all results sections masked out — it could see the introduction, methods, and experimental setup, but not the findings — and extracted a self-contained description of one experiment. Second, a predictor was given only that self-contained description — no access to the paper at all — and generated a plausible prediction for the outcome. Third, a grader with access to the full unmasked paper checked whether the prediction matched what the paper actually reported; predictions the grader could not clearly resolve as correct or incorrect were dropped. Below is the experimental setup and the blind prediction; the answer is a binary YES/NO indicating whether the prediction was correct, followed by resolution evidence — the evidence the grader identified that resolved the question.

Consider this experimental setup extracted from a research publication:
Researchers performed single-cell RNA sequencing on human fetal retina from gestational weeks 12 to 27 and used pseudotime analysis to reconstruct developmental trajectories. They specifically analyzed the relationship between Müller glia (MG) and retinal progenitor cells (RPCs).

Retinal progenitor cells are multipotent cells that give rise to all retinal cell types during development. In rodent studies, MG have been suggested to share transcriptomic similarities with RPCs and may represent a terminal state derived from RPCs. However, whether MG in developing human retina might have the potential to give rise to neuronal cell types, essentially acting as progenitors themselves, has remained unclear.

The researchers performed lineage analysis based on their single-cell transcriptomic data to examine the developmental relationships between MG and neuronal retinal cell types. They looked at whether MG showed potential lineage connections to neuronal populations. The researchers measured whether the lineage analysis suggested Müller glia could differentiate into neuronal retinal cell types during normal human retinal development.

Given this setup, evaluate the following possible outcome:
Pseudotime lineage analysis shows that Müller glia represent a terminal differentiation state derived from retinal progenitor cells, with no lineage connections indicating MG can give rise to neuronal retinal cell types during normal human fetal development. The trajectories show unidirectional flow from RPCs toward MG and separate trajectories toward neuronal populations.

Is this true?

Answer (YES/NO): NO